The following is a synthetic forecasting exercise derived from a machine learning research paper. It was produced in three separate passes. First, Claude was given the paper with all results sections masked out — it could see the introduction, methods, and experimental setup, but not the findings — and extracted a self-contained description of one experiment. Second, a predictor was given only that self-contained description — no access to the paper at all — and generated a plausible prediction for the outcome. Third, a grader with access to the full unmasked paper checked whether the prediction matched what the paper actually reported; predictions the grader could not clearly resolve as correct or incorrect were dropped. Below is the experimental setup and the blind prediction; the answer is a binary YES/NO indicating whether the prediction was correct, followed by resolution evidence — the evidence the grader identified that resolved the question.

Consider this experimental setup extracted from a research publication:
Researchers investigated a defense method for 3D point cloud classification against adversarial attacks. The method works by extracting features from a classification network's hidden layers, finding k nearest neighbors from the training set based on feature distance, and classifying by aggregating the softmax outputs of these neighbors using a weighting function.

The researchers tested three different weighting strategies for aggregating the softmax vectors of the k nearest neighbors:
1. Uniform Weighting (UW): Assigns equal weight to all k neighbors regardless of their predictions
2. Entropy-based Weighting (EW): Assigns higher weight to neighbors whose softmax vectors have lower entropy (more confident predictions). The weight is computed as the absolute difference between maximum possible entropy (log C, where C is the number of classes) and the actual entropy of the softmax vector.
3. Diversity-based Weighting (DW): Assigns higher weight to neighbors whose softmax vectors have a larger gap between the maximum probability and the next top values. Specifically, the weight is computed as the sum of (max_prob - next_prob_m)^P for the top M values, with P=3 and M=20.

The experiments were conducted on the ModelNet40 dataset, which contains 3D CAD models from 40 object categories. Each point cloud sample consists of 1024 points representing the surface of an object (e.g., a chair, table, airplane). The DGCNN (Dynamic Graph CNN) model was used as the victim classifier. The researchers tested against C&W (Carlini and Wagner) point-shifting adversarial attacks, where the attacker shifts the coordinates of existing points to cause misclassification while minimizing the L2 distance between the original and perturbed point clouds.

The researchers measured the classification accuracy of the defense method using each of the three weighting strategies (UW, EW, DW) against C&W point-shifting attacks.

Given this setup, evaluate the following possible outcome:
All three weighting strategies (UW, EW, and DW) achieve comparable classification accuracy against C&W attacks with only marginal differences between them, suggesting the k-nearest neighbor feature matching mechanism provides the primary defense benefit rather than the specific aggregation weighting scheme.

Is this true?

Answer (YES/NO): YES